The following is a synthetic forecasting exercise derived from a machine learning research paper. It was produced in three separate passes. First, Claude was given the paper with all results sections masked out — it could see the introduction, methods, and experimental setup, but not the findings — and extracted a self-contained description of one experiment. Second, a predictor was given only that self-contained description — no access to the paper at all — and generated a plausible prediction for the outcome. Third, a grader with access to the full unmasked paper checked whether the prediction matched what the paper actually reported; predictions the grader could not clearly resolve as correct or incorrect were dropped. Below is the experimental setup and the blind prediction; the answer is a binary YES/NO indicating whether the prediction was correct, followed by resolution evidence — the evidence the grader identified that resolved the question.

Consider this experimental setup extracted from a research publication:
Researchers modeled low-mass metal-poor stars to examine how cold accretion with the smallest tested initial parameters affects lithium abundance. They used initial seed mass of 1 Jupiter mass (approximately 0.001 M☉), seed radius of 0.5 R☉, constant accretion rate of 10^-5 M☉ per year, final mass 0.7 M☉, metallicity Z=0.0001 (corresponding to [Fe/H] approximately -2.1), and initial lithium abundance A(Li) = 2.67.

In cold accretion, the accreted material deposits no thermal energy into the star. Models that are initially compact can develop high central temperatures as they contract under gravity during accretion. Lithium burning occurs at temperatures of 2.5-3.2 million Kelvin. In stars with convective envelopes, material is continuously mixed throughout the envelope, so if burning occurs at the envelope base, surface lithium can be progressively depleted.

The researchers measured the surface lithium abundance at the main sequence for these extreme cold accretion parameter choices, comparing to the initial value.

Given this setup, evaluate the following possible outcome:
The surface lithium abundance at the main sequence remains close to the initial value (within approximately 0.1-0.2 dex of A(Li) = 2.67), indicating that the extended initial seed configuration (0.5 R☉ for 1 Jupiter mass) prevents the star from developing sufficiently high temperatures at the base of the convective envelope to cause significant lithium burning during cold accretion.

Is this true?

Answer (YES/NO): NO